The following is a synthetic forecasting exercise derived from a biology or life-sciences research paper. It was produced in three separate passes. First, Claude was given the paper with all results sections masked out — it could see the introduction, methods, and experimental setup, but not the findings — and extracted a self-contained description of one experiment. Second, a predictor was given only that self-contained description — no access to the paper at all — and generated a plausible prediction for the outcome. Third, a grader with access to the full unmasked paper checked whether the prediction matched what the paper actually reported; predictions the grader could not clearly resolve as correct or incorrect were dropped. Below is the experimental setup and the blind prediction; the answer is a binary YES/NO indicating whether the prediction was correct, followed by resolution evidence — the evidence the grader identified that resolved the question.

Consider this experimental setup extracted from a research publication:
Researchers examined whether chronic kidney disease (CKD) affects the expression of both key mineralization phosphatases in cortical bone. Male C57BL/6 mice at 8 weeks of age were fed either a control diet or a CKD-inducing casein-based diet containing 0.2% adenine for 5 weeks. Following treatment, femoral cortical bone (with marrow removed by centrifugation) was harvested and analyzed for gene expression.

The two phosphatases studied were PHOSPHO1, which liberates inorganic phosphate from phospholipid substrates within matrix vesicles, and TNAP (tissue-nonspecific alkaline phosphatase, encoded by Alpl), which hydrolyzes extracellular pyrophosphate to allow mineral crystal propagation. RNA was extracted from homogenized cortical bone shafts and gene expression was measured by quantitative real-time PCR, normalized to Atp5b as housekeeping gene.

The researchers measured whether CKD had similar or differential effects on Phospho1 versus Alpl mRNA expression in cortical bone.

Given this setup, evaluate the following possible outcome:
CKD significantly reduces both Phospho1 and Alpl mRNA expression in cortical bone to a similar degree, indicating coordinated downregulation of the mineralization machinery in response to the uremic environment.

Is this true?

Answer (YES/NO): NO